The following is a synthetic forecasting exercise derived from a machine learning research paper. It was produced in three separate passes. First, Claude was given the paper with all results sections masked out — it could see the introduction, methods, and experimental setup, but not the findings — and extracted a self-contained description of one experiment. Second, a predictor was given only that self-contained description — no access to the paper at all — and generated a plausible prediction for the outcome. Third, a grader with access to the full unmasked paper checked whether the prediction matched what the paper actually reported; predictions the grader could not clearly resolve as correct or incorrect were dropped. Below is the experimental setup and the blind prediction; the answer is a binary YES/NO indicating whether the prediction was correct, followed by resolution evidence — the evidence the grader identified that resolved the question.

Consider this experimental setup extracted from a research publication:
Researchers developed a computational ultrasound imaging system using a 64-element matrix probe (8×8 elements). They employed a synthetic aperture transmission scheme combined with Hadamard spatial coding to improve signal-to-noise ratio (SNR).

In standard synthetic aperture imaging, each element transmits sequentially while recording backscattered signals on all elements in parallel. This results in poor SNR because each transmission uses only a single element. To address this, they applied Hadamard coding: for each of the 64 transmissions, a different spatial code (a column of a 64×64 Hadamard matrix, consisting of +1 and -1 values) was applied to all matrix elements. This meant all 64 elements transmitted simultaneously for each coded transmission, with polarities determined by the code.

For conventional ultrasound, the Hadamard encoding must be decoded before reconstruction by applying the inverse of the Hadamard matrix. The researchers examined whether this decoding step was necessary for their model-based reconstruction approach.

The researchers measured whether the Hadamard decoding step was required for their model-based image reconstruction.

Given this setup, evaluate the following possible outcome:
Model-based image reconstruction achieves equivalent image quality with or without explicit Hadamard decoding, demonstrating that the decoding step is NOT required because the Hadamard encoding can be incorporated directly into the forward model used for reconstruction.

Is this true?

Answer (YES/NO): YES